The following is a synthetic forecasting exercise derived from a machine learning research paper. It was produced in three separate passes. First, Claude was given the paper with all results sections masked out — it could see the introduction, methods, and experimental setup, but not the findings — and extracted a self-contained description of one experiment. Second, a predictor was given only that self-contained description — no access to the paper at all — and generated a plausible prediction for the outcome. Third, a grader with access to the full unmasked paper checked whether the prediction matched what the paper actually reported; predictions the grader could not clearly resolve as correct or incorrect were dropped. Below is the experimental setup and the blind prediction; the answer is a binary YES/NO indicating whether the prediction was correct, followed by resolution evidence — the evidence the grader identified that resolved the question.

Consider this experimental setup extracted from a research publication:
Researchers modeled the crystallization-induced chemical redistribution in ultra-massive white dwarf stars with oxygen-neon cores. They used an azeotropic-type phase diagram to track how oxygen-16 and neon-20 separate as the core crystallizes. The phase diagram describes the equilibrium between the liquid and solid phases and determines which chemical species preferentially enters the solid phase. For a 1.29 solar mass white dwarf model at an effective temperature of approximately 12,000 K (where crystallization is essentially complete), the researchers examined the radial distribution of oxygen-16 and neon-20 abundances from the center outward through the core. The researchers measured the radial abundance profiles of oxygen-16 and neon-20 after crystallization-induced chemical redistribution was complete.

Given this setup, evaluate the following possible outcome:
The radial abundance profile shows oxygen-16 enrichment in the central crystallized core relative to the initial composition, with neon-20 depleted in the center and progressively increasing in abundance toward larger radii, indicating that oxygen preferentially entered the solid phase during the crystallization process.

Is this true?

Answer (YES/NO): NO